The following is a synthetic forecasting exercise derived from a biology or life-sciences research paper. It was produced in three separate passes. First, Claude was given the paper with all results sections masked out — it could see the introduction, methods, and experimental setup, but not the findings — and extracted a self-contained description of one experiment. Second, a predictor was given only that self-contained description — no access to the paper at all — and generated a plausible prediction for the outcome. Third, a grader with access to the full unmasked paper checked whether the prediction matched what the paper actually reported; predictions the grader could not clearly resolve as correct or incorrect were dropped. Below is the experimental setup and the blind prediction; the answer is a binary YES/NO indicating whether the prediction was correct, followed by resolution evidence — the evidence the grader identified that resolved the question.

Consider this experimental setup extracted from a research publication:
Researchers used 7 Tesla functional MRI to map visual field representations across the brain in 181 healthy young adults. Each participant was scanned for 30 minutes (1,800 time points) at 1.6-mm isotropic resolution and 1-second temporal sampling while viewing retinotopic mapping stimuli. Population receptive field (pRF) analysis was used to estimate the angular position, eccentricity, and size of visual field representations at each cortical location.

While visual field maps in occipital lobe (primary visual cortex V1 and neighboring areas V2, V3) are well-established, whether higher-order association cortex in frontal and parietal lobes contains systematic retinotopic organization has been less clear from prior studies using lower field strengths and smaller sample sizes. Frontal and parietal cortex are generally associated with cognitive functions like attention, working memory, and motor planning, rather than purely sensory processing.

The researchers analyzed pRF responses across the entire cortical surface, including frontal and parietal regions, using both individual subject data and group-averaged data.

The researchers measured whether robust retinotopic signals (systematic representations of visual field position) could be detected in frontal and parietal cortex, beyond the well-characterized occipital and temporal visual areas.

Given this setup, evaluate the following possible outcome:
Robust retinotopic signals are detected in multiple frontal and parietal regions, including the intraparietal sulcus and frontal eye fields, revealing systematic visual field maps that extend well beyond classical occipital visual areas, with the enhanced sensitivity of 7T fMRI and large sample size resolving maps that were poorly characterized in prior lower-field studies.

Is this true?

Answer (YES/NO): NO